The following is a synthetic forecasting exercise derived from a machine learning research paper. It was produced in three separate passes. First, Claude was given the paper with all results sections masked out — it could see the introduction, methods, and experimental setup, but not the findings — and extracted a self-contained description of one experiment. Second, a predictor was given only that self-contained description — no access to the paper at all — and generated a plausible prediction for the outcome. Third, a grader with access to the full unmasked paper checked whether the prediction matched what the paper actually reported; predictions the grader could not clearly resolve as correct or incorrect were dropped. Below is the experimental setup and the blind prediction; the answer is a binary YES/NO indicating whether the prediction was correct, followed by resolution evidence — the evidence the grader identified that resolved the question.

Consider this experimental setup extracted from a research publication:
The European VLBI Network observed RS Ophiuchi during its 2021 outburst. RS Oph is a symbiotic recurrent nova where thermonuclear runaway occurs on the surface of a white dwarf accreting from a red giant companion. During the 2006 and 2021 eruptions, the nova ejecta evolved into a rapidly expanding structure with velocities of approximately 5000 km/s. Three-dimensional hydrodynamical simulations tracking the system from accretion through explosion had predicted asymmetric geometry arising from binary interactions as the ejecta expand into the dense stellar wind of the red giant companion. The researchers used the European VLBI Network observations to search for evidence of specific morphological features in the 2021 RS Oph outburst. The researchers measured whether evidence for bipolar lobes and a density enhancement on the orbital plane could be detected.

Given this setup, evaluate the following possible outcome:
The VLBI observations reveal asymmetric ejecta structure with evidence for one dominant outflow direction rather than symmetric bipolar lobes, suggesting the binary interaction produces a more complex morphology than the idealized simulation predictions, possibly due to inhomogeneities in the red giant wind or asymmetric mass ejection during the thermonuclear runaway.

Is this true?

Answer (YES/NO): NO